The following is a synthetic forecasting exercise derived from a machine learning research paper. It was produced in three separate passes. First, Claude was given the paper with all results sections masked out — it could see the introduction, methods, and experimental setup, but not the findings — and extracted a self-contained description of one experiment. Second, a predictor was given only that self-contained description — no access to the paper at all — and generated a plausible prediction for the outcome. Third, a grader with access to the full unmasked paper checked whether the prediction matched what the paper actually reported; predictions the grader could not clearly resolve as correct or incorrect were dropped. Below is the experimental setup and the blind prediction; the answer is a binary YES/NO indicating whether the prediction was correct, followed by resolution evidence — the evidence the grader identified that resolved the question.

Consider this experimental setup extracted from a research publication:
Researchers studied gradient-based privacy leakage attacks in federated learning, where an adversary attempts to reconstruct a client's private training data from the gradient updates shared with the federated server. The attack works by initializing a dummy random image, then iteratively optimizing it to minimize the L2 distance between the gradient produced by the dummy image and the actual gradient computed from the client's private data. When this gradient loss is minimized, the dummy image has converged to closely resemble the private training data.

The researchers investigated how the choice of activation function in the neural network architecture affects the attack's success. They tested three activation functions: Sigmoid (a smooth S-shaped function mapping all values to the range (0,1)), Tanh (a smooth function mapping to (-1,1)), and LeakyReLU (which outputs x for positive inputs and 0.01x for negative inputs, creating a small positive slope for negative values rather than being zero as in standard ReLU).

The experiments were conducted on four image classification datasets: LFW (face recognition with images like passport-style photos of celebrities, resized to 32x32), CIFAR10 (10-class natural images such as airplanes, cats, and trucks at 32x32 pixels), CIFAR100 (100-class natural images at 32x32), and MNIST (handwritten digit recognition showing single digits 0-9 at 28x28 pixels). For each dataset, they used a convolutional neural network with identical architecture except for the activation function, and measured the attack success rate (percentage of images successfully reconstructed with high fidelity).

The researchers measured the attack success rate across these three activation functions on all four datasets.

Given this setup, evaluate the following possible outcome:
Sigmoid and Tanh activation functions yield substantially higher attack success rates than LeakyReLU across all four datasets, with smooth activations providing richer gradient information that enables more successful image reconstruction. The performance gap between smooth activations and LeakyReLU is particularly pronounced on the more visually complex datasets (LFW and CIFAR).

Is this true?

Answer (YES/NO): NO